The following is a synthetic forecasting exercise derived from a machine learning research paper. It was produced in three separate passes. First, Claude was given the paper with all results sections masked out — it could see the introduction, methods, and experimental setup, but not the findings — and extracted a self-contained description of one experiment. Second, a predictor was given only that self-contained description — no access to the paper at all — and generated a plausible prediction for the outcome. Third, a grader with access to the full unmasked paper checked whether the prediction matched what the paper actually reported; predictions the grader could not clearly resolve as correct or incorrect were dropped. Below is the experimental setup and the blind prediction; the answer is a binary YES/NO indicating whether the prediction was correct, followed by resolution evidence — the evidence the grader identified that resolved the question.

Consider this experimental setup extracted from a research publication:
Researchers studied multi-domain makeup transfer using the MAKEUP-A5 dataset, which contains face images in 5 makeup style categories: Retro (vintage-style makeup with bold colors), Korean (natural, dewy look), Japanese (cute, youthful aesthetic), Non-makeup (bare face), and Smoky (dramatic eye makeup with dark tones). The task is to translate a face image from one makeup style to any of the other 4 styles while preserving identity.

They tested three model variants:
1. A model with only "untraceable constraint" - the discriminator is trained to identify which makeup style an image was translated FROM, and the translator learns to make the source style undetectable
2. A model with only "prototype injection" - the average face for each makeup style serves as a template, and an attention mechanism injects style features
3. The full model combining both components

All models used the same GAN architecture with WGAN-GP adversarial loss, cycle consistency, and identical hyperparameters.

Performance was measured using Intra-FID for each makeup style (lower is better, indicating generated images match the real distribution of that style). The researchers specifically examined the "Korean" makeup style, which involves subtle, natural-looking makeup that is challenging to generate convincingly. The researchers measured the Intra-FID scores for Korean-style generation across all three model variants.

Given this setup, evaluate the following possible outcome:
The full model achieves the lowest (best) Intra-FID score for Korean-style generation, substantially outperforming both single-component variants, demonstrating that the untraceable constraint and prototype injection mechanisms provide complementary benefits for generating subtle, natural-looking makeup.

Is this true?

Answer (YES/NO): NO